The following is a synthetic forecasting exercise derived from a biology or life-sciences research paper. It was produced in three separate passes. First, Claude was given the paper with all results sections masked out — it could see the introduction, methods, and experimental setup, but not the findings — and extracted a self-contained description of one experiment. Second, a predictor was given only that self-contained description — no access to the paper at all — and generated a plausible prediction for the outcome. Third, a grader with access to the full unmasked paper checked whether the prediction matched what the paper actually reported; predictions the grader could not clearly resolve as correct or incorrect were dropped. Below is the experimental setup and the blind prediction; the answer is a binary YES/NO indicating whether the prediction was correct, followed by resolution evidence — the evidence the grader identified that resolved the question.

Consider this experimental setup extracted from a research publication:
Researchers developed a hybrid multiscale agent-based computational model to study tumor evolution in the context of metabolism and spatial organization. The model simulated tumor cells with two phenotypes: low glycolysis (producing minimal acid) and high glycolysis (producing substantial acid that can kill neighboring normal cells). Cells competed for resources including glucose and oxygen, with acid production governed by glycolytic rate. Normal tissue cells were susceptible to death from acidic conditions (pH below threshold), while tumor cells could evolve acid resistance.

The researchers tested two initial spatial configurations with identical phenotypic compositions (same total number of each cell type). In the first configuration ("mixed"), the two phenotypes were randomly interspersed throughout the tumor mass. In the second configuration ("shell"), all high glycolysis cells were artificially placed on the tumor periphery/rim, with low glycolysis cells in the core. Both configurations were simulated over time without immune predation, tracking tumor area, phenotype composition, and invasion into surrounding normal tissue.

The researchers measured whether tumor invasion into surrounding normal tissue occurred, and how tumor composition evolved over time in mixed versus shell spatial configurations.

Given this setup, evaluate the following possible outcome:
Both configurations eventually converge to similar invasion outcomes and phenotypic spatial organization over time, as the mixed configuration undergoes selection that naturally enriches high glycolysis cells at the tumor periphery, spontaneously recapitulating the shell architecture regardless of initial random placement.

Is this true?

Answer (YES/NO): NO